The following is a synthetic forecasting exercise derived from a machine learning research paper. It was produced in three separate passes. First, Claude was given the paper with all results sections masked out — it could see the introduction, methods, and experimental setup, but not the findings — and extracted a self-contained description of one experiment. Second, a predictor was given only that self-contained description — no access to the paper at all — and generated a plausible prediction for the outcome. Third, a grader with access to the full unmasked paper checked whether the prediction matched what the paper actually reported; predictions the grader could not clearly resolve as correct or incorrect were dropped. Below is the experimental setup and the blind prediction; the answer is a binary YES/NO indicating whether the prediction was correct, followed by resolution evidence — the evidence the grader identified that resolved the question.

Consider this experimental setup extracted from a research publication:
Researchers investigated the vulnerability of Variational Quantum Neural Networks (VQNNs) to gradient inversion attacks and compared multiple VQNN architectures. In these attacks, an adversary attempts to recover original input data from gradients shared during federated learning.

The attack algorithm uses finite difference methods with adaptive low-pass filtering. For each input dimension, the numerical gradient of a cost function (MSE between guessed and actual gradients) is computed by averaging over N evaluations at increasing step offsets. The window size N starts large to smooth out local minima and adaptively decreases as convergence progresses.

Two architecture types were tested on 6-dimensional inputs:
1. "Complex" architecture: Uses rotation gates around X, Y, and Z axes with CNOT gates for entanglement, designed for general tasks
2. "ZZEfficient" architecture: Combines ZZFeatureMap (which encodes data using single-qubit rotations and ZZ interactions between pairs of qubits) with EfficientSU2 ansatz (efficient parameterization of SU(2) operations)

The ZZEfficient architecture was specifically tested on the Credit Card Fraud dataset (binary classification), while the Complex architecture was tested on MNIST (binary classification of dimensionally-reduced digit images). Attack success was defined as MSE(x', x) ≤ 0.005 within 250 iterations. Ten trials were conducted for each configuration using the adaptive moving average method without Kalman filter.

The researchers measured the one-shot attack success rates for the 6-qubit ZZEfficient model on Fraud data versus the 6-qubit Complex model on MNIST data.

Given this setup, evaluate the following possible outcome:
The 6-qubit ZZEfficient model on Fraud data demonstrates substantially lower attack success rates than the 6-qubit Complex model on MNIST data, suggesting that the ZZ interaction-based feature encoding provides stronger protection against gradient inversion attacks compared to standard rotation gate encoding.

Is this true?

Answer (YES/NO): NO